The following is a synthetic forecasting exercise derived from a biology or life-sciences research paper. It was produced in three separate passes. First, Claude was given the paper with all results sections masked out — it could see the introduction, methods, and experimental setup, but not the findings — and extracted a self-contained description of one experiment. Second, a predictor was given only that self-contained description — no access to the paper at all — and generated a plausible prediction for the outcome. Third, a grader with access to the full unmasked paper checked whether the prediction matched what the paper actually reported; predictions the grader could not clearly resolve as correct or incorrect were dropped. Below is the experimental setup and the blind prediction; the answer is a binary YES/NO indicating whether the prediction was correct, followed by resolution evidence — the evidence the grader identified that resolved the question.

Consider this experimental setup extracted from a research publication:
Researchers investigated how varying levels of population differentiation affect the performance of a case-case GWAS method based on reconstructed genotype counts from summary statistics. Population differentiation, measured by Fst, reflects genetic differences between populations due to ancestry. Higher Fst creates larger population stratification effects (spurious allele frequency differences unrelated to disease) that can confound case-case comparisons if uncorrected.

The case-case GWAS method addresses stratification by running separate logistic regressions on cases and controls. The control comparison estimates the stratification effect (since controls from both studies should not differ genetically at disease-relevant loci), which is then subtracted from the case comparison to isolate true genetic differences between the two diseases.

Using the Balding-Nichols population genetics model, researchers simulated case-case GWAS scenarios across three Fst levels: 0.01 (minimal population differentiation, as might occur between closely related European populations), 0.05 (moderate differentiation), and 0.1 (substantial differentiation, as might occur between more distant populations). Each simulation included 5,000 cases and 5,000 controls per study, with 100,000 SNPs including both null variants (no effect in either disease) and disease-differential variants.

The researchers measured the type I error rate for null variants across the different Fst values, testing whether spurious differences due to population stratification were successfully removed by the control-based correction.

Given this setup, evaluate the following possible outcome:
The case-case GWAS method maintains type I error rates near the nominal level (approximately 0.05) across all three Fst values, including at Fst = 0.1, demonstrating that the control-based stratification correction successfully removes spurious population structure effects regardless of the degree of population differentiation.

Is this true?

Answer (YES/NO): NO